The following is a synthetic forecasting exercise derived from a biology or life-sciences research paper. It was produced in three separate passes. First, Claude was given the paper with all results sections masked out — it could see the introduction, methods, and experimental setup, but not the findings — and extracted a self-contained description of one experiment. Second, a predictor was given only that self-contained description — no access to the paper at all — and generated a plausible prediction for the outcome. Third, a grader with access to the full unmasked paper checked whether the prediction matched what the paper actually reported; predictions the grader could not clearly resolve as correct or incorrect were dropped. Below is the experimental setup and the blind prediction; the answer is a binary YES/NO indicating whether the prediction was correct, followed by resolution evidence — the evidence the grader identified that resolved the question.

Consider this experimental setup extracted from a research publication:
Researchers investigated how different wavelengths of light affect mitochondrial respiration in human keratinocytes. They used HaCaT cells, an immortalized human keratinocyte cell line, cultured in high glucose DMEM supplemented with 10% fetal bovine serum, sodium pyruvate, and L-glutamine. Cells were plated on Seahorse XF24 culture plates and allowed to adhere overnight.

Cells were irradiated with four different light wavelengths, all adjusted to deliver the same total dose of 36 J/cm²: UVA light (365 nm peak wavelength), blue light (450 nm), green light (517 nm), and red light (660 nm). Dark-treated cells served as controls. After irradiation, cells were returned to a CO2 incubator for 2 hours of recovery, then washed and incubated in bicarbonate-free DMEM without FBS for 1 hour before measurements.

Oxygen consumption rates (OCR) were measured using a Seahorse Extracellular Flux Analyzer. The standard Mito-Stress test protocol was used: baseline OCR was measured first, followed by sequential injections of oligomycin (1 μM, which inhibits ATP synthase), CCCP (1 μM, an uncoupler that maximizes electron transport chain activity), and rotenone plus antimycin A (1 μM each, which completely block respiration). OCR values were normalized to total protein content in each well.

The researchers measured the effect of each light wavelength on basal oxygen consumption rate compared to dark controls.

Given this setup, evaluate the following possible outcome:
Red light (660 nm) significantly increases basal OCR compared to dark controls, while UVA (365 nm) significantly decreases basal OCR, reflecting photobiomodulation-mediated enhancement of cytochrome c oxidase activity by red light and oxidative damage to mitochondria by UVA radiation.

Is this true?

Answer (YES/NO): NO